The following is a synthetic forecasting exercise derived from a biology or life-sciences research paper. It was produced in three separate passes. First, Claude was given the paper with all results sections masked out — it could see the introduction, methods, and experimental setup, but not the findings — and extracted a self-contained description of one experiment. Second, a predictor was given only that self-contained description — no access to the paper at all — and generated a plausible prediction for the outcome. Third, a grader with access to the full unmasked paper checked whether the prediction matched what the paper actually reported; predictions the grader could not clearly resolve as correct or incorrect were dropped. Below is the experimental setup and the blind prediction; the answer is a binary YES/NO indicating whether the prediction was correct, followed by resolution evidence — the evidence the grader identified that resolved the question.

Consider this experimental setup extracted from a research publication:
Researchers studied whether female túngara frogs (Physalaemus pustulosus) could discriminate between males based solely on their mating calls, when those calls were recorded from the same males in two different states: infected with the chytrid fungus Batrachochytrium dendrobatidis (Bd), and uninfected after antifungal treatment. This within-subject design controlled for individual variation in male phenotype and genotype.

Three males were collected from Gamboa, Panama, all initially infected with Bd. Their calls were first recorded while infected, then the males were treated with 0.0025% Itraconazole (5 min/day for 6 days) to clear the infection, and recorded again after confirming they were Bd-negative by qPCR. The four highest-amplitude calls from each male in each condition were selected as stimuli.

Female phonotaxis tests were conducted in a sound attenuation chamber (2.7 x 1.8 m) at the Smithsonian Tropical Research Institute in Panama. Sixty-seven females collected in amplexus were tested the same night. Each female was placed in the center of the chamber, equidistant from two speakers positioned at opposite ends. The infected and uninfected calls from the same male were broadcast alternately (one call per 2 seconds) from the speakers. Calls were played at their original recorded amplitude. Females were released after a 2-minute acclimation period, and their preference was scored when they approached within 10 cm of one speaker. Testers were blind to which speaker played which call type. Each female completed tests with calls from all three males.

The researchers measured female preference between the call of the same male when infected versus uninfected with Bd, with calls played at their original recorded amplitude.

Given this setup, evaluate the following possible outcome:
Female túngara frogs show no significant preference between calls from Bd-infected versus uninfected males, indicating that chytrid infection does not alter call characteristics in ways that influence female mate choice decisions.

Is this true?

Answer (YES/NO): NO